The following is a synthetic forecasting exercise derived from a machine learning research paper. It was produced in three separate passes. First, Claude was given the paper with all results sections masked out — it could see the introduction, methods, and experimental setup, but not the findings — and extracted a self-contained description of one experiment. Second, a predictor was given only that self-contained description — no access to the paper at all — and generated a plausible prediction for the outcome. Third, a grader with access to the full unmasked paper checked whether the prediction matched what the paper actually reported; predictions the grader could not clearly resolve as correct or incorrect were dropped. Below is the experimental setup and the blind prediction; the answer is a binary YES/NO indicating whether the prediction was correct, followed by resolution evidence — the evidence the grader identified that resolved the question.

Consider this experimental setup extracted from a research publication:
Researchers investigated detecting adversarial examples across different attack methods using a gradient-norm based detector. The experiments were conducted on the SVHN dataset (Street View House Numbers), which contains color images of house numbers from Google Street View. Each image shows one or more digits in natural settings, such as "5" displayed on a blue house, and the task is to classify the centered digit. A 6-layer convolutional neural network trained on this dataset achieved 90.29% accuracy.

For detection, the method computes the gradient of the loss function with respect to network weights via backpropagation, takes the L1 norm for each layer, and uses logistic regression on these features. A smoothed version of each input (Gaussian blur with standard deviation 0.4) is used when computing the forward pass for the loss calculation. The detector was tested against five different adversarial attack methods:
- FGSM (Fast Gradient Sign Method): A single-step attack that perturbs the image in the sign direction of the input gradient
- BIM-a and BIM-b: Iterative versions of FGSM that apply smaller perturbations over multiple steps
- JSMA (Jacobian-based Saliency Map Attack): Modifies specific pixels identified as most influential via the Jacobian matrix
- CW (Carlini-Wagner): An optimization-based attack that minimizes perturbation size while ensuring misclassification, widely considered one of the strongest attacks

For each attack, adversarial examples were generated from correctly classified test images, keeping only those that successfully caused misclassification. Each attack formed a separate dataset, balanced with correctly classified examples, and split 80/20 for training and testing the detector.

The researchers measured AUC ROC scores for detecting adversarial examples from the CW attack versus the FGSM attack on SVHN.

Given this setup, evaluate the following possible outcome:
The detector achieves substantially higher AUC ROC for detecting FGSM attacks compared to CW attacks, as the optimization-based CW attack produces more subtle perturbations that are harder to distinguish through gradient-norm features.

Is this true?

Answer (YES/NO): NO